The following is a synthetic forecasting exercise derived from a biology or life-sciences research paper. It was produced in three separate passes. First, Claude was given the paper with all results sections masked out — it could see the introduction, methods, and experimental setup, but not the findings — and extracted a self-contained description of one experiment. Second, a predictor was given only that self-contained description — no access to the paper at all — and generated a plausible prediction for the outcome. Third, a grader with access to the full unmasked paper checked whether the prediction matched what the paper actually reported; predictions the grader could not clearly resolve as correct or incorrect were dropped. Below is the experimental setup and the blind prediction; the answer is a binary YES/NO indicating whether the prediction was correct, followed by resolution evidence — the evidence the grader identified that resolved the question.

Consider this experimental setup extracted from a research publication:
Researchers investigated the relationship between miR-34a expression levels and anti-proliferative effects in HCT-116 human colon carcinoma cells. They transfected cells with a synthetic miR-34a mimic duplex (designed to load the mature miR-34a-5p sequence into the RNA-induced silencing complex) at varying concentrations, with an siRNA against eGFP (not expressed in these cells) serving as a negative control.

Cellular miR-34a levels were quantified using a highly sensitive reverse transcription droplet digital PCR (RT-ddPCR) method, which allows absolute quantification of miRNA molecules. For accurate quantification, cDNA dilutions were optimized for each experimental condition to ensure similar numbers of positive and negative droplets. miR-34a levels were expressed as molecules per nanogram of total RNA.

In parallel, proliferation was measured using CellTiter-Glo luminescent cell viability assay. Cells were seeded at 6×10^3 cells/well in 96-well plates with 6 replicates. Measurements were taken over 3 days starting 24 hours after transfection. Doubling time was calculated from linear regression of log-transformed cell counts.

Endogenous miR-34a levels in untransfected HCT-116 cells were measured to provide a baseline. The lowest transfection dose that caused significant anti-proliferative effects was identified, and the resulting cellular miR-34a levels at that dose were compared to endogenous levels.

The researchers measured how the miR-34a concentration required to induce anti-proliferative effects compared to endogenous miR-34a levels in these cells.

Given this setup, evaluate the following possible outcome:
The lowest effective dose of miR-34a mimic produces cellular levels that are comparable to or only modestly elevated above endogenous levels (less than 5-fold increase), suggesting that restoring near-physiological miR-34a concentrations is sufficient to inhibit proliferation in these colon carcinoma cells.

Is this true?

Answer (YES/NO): NO